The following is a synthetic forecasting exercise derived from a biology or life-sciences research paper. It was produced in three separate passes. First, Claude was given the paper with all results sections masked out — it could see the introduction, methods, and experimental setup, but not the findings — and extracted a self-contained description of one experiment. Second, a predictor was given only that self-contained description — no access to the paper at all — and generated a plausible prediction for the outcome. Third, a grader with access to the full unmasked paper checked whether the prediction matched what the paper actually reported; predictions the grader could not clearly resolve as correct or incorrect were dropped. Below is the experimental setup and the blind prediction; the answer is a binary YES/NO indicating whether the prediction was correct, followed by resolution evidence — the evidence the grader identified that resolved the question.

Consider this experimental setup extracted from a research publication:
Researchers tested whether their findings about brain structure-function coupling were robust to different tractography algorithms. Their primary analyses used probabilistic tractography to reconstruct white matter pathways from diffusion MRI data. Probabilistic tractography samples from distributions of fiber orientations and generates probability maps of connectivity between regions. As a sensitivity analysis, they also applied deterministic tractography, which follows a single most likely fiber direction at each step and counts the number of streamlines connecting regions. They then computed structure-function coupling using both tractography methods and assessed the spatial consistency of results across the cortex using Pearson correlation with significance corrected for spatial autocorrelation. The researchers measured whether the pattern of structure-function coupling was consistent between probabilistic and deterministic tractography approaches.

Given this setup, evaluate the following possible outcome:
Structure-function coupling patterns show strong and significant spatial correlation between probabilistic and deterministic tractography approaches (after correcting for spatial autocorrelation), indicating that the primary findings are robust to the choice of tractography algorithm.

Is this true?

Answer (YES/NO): YES